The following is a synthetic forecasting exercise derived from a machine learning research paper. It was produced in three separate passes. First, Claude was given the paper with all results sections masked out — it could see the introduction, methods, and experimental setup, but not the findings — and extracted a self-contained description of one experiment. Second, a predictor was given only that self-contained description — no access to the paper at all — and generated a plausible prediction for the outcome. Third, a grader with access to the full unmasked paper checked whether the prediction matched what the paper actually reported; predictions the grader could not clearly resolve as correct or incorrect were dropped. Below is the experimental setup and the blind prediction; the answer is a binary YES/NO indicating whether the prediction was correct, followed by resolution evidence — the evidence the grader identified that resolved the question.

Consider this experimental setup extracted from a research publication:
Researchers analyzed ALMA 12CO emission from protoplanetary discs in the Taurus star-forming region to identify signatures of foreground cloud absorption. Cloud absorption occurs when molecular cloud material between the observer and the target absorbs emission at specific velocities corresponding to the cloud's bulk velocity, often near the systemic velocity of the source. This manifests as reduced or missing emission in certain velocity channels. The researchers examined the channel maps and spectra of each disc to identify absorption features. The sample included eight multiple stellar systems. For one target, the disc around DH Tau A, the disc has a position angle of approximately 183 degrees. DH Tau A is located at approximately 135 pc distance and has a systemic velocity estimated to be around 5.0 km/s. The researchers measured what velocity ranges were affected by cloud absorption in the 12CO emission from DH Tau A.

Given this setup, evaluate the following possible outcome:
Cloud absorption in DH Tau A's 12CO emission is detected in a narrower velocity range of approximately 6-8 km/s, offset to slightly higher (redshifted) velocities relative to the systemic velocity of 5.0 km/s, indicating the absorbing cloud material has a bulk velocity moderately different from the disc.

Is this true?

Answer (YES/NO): NO